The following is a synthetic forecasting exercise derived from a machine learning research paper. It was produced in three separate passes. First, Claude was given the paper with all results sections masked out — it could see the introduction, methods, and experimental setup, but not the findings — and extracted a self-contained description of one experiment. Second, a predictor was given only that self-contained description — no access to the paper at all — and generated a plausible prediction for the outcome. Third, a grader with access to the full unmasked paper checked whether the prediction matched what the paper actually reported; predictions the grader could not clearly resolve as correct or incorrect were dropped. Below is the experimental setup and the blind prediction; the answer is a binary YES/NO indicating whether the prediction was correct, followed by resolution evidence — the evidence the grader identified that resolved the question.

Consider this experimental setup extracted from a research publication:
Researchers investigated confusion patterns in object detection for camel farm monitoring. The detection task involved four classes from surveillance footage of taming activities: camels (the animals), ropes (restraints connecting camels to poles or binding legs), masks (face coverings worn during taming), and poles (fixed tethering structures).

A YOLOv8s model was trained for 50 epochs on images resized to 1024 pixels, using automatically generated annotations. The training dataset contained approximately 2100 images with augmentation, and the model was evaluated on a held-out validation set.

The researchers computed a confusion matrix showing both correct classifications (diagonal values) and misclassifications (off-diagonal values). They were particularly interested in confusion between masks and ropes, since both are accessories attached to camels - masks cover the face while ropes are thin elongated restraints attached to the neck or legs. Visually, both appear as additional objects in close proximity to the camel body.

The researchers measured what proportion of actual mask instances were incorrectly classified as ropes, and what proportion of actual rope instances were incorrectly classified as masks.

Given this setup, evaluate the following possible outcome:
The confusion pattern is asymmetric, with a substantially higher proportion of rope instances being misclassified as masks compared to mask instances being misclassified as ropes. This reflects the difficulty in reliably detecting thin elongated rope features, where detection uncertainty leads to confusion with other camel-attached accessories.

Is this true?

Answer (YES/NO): NO